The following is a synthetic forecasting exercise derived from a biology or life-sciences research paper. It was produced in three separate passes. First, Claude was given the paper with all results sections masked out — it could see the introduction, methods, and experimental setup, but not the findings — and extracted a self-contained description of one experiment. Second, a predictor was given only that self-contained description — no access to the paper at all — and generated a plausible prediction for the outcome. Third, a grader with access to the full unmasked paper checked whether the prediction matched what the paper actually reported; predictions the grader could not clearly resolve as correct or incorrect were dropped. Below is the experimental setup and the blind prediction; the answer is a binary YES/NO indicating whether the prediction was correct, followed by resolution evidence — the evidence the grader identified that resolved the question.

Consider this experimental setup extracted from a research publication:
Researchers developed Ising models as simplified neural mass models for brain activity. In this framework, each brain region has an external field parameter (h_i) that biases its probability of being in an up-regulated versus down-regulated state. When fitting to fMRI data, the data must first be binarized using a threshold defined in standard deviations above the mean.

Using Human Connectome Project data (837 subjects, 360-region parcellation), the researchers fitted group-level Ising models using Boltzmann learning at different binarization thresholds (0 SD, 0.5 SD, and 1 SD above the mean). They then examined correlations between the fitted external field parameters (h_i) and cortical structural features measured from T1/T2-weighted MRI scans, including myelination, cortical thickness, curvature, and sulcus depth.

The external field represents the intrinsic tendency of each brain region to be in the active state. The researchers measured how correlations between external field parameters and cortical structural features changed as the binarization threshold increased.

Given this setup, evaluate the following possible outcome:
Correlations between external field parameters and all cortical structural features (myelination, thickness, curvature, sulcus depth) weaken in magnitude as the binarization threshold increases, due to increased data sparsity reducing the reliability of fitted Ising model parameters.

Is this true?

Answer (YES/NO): NO